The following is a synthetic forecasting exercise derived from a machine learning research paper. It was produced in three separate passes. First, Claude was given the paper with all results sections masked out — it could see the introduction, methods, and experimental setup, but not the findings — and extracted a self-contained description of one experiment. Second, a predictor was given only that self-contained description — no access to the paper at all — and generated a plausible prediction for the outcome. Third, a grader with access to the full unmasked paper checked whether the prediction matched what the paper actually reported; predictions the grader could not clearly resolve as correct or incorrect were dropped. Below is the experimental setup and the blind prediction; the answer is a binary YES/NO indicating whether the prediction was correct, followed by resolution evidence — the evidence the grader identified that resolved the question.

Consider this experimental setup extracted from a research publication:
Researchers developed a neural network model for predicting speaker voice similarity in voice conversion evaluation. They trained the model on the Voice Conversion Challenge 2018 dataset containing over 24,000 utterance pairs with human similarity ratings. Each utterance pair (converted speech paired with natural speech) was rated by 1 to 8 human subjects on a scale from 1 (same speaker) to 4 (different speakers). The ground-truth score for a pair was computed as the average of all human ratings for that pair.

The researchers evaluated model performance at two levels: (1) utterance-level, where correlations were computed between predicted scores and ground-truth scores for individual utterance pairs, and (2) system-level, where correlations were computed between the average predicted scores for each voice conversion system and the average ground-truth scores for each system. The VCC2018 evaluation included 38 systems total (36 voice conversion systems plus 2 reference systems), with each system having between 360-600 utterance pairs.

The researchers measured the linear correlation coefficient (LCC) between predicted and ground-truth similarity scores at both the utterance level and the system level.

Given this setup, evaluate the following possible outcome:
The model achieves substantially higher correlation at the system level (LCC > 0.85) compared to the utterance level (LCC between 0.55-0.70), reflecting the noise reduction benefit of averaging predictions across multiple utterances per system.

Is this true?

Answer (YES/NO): YES